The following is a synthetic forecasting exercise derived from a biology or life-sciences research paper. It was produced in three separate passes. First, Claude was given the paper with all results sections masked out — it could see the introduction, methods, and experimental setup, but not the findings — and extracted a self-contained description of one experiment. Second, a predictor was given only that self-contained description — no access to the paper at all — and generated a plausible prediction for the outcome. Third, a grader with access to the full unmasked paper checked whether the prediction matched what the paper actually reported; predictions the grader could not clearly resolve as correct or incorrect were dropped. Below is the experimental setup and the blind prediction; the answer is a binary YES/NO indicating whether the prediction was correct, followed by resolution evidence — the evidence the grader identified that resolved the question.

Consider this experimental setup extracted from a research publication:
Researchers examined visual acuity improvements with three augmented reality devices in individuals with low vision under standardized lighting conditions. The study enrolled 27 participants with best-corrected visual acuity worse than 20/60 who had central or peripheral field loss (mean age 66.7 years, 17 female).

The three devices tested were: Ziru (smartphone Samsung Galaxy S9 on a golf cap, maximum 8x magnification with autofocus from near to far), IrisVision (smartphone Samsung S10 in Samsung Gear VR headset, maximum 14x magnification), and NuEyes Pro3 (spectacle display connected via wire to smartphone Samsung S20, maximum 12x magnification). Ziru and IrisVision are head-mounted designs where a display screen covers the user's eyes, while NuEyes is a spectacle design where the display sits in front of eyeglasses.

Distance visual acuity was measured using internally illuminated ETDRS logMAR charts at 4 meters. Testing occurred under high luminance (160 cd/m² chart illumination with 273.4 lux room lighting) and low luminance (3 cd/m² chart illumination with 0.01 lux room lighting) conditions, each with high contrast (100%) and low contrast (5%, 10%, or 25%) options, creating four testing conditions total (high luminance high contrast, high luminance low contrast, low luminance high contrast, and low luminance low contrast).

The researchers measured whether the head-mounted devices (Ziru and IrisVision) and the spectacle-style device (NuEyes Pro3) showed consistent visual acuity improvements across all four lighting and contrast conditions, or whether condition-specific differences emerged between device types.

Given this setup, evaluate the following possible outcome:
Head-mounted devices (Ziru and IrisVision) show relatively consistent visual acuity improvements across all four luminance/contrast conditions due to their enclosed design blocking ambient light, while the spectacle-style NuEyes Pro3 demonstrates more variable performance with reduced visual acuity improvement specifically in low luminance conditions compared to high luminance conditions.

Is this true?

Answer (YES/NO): NO